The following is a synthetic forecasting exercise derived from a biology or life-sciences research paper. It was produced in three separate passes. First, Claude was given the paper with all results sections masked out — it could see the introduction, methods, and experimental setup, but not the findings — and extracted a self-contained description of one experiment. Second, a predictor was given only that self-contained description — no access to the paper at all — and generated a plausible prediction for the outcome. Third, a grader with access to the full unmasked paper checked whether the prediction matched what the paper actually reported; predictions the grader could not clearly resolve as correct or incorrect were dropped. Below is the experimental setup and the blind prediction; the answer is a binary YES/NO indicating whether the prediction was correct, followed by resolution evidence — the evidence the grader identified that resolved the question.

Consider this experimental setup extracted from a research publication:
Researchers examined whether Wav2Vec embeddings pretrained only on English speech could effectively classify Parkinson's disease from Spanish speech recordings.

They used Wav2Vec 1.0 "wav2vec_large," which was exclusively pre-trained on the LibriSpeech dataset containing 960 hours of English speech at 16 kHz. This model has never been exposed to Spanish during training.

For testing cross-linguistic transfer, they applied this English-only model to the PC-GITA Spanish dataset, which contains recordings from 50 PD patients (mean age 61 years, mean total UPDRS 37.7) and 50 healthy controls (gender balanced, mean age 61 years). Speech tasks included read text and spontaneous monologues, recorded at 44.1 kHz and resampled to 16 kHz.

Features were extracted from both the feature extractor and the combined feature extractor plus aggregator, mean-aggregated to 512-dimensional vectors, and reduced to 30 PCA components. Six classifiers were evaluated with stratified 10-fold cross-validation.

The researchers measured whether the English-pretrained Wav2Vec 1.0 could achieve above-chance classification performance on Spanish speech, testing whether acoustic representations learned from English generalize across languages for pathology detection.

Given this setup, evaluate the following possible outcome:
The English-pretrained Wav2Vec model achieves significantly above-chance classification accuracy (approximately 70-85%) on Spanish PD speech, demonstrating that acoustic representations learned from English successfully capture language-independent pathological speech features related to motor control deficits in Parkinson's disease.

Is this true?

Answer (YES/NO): YES